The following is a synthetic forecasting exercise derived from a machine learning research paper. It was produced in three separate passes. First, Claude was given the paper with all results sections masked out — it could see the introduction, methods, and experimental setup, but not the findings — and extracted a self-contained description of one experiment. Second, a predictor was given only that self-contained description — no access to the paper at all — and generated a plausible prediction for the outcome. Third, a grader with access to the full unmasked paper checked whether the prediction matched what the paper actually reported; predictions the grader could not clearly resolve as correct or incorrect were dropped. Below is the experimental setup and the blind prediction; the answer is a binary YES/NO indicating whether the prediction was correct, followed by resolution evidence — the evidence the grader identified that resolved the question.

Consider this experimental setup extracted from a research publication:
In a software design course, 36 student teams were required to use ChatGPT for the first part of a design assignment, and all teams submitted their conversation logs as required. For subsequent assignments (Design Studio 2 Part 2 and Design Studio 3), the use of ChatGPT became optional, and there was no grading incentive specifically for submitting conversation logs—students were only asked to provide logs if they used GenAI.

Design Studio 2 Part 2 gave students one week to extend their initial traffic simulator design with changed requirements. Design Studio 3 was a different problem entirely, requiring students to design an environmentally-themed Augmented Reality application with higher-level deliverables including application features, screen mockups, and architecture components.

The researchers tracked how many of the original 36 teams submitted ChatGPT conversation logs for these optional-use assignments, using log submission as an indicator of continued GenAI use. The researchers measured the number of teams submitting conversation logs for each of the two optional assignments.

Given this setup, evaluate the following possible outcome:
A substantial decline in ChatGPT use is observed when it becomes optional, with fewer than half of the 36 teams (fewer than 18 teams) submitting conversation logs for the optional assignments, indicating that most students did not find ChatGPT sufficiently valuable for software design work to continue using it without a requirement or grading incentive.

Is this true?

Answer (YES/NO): NO